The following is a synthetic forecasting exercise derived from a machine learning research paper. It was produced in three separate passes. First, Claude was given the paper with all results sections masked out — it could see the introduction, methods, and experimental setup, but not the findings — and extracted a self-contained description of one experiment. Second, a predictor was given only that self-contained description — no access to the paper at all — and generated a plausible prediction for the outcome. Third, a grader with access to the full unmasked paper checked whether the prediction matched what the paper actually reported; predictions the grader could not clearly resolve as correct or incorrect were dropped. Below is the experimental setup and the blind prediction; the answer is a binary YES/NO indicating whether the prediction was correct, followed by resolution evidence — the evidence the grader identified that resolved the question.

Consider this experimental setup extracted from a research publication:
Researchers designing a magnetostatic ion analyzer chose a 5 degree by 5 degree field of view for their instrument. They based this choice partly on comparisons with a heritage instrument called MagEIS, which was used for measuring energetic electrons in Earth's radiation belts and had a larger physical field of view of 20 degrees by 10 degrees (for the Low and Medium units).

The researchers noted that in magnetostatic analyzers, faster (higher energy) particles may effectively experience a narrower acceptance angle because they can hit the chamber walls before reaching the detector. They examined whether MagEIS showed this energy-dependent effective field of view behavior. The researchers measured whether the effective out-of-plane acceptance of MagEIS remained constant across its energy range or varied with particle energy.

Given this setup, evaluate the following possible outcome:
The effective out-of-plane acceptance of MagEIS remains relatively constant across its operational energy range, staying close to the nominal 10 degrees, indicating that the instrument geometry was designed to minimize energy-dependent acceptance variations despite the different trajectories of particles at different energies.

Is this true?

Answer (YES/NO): NO